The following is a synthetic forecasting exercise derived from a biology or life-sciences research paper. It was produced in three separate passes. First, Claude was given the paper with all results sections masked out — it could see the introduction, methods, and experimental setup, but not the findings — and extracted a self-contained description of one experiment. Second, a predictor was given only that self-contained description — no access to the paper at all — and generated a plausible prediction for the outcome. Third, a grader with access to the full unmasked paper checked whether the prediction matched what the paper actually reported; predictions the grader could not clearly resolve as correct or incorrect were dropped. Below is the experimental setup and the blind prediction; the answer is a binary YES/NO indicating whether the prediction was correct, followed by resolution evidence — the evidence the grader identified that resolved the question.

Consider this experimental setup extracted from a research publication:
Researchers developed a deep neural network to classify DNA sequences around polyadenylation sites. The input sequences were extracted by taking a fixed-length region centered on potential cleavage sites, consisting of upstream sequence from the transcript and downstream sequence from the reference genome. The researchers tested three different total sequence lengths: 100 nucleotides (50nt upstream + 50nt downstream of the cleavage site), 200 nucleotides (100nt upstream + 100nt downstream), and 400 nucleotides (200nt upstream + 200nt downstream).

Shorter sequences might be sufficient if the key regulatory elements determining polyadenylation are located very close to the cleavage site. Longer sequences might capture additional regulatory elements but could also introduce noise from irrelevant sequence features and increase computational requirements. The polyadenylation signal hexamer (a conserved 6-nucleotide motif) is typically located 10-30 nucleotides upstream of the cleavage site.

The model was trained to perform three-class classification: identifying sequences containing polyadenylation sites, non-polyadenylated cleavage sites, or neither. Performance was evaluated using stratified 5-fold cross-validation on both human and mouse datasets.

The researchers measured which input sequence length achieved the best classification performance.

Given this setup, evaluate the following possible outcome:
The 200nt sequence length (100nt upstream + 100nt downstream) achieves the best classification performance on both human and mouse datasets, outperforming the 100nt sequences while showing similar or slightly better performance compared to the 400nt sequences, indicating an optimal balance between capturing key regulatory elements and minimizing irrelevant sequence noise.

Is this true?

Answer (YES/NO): NO